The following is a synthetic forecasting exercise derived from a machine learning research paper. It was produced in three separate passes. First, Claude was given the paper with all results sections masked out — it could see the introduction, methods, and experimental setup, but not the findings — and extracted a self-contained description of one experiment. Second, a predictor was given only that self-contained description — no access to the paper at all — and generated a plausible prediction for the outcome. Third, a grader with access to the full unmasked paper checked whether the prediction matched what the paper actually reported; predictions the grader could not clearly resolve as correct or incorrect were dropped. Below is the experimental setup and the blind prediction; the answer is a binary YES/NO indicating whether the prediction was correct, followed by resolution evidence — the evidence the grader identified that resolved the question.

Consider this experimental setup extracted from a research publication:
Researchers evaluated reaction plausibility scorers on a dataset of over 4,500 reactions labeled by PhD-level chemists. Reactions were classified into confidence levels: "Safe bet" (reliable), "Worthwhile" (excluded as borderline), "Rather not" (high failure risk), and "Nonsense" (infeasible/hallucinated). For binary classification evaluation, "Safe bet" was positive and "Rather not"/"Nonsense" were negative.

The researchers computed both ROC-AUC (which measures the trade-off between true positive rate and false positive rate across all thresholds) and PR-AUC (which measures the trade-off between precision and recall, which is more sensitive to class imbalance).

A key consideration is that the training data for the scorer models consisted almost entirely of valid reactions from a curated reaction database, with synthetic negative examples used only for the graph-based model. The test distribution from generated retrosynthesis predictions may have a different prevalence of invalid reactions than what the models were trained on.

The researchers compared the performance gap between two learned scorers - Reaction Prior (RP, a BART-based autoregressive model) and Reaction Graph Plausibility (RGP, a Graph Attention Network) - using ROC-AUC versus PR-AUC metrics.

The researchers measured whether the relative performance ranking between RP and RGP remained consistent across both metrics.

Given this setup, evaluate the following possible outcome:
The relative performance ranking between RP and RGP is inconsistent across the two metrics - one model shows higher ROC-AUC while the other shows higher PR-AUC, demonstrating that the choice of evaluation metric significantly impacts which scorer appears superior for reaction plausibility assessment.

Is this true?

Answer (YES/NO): NO